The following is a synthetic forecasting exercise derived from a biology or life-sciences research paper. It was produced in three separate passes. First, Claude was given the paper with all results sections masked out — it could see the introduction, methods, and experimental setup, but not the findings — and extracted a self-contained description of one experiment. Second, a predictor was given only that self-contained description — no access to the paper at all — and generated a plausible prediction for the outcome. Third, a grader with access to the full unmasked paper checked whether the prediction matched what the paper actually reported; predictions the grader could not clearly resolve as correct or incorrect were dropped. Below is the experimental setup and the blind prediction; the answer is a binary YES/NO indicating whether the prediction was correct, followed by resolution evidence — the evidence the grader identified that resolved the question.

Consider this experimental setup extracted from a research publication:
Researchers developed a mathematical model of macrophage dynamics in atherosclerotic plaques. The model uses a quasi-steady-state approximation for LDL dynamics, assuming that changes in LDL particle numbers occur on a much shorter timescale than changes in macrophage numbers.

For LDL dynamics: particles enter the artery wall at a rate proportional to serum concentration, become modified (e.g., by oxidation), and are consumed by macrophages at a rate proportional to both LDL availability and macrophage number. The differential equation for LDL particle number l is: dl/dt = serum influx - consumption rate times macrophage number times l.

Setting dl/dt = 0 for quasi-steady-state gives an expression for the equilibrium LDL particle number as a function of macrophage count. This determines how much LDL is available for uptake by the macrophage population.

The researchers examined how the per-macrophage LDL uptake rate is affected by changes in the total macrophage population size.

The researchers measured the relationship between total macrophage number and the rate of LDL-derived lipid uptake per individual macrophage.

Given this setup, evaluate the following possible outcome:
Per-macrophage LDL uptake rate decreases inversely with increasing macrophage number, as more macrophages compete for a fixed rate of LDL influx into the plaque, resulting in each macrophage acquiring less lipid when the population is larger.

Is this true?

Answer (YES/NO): YES